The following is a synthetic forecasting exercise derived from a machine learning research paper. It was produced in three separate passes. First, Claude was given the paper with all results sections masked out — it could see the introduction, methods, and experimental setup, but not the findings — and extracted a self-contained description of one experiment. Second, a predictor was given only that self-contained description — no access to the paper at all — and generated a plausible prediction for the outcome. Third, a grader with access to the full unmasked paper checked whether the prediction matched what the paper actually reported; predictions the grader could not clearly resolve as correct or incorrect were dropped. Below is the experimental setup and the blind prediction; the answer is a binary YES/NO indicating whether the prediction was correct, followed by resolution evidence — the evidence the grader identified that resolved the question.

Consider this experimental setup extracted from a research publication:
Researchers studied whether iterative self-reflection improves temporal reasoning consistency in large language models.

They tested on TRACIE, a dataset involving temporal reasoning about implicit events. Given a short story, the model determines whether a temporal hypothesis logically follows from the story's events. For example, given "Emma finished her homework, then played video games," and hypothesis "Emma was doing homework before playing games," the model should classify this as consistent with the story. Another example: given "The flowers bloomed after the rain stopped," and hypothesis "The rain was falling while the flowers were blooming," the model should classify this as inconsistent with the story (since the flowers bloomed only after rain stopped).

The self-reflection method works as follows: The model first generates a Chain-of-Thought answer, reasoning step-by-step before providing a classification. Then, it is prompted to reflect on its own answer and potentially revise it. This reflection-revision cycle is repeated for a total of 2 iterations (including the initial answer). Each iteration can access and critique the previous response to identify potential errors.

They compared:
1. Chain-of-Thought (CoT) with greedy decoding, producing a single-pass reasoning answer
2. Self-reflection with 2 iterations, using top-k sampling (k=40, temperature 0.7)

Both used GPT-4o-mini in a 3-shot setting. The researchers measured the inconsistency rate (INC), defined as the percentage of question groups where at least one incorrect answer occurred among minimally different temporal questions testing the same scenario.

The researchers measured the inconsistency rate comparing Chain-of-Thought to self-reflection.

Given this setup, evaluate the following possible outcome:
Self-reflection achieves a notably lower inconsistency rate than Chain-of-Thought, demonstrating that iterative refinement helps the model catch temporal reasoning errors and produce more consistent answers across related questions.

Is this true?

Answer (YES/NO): NO